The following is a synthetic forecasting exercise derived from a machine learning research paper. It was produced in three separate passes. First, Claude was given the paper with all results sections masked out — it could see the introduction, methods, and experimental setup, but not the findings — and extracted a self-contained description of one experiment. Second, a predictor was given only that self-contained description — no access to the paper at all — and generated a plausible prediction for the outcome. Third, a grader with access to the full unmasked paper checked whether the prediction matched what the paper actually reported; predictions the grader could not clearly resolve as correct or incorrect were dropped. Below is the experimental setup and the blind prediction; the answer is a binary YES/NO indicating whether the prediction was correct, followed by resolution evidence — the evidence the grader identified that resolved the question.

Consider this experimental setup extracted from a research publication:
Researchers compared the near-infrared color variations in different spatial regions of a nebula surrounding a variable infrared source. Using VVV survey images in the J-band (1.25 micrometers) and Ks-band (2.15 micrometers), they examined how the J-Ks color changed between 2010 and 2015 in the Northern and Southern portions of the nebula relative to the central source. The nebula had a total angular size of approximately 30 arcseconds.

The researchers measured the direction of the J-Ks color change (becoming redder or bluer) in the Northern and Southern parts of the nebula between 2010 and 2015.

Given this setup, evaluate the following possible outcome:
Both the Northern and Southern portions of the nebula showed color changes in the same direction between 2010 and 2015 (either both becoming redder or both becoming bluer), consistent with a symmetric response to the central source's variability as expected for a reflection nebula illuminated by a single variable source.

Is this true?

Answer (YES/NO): NO